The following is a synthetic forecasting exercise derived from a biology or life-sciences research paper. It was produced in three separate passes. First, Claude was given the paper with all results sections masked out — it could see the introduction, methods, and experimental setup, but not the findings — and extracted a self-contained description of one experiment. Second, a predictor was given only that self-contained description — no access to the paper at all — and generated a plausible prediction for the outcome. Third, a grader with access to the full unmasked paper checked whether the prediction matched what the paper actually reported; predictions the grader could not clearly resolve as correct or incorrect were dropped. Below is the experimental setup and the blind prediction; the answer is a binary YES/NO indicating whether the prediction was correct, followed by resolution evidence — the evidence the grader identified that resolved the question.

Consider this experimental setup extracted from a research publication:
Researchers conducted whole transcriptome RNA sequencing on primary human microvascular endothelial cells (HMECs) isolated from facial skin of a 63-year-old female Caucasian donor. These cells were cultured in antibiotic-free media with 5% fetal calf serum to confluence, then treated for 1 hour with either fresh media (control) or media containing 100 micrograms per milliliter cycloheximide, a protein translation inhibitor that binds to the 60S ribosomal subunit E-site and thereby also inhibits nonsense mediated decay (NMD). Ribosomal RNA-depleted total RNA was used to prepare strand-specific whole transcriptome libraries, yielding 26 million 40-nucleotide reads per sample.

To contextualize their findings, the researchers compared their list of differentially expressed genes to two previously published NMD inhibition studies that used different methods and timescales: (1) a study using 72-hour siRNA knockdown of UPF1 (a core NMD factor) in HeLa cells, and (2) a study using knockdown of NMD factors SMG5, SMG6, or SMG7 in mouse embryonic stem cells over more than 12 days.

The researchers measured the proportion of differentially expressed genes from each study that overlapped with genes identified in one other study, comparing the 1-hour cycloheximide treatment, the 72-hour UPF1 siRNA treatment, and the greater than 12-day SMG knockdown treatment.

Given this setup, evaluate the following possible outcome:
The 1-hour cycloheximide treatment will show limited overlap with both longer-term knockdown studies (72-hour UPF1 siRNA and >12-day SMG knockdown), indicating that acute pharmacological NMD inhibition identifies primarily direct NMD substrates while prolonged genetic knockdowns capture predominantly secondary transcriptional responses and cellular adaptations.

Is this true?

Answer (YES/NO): NO